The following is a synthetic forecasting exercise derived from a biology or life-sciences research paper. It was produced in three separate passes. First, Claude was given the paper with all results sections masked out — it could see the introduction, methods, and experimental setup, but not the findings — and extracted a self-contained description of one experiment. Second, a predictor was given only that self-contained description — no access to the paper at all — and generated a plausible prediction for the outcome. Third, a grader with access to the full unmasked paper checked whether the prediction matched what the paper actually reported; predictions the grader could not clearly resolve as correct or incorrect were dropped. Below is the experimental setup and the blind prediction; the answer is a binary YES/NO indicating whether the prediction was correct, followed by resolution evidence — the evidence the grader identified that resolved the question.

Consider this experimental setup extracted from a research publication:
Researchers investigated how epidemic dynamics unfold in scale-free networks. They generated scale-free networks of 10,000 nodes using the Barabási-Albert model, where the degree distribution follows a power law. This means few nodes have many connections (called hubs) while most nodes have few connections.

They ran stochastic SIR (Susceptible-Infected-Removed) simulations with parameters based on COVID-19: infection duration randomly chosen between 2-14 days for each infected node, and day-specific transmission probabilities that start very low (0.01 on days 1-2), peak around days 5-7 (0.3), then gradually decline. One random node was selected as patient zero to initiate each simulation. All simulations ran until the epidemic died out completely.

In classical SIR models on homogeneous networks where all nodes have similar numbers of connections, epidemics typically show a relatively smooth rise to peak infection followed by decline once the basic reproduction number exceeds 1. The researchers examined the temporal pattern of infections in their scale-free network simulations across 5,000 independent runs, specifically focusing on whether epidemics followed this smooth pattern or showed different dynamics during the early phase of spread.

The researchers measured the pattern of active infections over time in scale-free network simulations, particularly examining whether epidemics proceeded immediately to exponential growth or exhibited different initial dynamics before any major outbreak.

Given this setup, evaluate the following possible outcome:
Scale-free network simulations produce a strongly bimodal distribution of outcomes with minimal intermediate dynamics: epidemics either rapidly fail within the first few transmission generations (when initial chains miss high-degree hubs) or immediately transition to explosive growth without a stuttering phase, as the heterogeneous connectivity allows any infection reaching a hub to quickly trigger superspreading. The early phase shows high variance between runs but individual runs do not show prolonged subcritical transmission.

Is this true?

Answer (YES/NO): NO